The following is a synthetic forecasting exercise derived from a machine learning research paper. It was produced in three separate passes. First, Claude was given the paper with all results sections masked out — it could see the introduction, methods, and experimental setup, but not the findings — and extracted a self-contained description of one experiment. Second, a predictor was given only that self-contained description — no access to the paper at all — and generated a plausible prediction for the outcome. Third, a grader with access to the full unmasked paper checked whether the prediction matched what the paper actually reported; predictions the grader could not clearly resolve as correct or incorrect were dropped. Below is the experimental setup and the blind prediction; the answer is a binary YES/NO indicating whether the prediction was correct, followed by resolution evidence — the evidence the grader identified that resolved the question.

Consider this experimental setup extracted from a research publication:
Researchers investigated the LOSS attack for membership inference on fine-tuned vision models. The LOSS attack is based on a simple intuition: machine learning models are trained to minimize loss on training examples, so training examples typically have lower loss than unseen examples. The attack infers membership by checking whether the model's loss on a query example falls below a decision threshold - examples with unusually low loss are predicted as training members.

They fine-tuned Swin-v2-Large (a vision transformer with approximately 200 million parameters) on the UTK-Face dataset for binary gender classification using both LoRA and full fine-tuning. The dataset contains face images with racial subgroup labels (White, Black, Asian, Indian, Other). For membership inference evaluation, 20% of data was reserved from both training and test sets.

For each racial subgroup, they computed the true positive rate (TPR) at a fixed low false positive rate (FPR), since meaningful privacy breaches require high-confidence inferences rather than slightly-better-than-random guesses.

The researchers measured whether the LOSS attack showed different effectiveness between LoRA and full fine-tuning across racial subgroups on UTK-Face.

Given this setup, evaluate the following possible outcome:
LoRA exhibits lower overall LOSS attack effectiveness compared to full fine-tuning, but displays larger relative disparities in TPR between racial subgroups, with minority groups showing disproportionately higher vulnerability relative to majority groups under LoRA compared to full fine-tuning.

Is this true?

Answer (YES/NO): NO